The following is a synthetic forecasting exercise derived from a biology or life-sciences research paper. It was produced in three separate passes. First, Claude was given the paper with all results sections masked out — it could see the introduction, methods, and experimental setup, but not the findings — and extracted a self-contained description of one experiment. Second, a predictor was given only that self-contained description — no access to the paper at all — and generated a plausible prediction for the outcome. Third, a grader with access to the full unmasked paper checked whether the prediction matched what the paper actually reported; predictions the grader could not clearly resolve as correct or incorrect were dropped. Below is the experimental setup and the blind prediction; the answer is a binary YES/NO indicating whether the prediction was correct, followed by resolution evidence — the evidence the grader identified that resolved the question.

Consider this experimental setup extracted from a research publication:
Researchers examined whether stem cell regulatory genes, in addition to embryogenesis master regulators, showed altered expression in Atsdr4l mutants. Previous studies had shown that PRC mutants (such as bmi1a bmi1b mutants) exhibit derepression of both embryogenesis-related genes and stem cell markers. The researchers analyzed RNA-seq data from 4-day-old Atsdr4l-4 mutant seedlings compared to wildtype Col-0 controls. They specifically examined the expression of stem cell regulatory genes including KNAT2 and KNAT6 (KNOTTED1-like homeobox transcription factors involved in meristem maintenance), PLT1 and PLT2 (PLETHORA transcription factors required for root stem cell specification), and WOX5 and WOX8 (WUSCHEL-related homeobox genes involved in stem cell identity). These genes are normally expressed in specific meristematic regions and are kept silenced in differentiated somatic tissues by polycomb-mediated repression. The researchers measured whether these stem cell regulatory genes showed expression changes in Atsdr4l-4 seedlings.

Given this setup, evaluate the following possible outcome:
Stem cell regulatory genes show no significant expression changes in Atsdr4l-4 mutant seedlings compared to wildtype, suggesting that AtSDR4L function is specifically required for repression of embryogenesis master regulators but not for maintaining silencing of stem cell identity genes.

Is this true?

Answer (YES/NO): NO